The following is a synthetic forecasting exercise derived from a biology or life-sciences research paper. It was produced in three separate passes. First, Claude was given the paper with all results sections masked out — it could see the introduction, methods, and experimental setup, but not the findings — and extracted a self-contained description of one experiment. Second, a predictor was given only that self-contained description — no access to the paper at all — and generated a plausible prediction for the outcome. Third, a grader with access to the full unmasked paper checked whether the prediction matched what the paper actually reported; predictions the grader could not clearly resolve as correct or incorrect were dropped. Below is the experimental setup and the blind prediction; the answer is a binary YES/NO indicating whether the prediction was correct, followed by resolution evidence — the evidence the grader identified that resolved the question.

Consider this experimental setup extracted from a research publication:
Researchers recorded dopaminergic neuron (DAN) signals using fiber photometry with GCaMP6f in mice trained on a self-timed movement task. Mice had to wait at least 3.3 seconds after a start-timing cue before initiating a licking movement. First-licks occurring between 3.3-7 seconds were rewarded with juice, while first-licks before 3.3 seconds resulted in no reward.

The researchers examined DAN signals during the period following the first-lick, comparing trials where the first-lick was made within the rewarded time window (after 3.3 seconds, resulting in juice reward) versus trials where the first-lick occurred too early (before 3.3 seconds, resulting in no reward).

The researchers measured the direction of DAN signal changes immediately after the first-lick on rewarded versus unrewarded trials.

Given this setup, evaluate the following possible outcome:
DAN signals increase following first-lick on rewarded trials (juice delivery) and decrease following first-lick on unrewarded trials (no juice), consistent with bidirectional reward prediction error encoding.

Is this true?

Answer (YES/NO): YES